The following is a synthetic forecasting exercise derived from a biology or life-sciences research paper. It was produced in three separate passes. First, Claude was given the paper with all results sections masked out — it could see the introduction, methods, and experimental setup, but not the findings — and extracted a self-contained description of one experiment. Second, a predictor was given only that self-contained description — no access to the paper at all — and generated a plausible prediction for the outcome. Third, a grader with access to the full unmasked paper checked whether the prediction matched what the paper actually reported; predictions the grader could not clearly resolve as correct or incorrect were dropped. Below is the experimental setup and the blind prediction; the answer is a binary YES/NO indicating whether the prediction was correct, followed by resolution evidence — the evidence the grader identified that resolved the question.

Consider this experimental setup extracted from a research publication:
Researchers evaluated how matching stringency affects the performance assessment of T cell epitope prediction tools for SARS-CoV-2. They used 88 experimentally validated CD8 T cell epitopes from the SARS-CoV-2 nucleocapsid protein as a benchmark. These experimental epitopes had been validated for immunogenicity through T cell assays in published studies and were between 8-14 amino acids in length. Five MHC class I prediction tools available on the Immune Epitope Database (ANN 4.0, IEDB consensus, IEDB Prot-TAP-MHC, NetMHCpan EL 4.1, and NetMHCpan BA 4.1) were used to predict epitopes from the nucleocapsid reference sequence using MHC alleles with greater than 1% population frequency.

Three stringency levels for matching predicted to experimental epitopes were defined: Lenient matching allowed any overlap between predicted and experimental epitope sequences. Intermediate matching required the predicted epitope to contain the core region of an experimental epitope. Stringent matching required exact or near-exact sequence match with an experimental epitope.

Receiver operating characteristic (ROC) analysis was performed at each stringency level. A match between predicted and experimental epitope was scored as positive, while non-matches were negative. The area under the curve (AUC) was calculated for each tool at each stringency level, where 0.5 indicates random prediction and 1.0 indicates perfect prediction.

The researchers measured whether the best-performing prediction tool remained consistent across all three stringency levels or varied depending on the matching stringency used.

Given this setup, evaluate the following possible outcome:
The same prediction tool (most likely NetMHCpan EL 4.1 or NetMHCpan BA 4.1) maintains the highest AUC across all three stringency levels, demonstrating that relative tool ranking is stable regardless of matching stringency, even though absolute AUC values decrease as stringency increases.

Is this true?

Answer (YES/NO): NO